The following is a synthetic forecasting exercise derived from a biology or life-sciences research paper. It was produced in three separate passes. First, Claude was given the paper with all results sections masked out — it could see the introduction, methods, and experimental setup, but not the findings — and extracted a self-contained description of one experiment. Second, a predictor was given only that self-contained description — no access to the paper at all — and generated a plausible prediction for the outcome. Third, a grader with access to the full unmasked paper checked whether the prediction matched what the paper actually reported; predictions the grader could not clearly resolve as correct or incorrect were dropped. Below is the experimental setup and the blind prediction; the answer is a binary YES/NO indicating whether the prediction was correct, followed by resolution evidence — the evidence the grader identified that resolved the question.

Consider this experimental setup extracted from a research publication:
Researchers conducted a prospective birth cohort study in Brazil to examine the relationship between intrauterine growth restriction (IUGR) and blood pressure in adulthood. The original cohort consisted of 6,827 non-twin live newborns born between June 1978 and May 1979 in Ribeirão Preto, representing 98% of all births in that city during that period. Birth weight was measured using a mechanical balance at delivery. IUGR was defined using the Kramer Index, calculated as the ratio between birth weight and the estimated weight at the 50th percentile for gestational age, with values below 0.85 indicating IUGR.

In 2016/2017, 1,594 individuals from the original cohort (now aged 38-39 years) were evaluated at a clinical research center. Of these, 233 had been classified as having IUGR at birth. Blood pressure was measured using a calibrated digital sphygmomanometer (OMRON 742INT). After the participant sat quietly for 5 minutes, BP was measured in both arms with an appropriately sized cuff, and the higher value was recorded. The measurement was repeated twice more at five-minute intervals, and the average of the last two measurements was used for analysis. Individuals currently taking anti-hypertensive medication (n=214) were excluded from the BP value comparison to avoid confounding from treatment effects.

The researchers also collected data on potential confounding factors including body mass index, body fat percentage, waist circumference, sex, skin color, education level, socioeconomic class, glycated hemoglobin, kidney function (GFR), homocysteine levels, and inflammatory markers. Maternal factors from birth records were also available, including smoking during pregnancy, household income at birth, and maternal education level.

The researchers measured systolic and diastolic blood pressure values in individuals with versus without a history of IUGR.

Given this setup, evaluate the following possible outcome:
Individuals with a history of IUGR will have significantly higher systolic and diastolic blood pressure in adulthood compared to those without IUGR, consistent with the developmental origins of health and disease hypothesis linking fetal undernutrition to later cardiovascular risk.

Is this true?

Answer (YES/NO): YES